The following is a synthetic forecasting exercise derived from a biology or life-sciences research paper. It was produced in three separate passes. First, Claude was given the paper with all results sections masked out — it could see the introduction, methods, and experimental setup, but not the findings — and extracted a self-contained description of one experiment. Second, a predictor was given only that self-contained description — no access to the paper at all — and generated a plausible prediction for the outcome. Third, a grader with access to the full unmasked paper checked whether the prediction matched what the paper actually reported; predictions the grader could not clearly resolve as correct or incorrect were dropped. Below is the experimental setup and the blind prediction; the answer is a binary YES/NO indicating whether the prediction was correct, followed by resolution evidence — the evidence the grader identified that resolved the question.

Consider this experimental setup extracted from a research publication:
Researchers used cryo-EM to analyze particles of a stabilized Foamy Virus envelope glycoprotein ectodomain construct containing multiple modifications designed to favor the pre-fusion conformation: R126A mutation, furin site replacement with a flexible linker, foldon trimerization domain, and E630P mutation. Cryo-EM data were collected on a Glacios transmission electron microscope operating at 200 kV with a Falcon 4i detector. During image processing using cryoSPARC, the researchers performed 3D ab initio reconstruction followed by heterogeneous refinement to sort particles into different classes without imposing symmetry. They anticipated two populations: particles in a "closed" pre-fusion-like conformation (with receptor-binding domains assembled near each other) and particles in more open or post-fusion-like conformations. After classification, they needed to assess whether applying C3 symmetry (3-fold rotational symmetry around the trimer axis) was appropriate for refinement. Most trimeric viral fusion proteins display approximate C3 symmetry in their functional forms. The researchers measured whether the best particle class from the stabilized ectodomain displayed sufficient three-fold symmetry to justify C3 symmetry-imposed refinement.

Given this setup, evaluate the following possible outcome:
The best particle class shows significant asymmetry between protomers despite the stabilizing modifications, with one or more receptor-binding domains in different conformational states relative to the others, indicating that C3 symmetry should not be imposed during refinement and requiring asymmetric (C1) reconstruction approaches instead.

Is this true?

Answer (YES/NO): NO